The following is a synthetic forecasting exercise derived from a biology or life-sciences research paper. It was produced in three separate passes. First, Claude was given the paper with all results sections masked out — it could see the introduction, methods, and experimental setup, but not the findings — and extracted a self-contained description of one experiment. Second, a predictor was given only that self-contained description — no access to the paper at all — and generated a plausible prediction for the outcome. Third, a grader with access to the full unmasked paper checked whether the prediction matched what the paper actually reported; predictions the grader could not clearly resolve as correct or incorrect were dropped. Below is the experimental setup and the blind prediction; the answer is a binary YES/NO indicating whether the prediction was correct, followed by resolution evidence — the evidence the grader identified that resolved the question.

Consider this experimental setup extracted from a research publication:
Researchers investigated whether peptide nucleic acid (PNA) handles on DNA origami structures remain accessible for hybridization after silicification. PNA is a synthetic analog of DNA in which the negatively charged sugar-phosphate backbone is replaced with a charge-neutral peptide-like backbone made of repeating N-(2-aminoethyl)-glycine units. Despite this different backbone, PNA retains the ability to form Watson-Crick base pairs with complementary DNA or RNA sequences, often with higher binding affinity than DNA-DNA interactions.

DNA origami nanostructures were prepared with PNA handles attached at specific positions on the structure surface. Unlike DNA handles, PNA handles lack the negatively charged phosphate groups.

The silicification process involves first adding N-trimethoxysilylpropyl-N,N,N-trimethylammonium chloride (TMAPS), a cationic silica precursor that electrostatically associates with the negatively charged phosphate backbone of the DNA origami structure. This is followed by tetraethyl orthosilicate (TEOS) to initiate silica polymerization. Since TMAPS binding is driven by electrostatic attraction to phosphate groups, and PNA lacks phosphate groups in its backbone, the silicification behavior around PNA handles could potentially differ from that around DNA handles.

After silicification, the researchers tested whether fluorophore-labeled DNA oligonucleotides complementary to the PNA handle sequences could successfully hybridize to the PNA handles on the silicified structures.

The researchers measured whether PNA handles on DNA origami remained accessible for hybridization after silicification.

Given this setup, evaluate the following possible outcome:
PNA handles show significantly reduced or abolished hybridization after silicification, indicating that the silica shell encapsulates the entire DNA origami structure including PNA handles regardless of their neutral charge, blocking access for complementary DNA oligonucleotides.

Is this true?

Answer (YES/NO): NO